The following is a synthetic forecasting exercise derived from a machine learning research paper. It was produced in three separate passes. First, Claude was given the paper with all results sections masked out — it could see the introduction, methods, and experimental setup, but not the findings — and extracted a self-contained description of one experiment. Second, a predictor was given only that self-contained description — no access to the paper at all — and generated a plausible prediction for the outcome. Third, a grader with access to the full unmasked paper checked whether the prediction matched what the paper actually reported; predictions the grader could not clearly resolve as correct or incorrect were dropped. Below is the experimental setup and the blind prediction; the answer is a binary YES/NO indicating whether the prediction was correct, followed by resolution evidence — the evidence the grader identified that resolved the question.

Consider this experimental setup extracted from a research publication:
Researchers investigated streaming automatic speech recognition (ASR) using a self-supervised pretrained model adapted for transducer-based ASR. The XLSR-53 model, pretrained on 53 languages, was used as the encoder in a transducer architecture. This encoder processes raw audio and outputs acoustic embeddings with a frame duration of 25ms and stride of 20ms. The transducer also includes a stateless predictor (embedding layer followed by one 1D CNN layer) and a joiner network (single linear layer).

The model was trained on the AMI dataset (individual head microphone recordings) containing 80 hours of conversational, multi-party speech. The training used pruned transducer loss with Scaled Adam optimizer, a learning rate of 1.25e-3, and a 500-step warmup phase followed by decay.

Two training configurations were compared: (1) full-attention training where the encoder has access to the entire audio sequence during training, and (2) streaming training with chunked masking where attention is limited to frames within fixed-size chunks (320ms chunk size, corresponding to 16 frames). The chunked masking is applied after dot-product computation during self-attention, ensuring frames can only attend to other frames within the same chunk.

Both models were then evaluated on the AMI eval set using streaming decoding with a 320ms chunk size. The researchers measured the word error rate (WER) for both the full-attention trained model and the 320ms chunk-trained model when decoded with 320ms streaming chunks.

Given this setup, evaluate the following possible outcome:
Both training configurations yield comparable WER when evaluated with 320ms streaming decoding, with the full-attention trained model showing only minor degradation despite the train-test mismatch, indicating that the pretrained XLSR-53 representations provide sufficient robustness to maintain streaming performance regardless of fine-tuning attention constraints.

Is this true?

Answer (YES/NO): NO